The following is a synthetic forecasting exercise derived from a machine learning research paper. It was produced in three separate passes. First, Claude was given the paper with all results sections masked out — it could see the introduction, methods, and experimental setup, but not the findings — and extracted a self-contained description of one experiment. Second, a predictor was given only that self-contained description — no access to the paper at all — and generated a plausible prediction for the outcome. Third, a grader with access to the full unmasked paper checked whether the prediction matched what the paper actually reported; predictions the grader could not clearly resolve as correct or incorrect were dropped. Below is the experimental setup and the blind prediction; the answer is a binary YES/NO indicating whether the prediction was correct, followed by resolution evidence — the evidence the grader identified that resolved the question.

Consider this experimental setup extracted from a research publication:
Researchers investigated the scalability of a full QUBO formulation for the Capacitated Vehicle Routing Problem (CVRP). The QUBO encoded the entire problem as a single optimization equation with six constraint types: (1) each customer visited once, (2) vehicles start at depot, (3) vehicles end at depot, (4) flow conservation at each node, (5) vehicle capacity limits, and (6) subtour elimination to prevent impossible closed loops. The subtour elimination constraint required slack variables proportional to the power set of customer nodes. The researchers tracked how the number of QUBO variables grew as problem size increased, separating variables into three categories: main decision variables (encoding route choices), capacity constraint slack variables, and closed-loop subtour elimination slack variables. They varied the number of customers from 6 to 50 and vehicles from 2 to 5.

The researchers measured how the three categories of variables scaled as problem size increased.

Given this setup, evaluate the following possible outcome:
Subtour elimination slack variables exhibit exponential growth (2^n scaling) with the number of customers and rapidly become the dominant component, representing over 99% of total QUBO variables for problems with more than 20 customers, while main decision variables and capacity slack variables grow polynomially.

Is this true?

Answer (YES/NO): NO